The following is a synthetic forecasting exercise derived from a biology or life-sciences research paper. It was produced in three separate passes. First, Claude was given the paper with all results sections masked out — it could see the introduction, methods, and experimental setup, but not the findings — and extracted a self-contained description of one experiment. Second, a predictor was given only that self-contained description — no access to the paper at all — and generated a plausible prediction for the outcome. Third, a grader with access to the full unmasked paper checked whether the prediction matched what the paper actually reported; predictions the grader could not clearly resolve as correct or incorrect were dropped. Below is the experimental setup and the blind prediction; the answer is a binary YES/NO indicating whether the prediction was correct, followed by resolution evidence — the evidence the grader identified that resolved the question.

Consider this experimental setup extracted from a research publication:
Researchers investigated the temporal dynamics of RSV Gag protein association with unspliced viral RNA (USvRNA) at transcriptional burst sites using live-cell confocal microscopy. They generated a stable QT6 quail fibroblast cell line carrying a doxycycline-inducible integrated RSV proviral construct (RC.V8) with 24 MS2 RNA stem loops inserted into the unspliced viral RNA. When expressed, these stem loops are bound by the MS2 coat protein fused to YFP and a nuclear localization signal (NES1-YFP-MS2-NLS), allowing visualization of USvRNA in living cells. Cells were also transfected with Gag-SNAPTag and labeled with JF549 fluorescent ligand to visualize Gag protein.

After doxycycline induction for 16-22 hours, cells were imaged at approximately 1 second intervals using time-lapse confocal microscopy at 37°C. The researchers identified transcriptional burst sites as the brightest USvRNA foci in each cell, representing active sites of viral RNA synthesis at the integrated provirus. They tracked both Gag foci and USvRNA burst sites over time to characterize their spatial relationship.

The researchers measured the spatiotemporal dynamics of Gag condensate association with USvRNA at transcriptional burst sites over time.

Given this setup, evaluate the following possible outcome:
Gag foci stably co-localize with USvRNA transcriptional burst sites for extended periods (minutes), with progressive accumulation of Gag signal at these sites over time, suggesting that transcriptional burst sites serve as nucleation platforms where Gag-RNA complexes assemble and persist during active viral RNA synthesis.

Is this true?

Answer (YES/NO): NO